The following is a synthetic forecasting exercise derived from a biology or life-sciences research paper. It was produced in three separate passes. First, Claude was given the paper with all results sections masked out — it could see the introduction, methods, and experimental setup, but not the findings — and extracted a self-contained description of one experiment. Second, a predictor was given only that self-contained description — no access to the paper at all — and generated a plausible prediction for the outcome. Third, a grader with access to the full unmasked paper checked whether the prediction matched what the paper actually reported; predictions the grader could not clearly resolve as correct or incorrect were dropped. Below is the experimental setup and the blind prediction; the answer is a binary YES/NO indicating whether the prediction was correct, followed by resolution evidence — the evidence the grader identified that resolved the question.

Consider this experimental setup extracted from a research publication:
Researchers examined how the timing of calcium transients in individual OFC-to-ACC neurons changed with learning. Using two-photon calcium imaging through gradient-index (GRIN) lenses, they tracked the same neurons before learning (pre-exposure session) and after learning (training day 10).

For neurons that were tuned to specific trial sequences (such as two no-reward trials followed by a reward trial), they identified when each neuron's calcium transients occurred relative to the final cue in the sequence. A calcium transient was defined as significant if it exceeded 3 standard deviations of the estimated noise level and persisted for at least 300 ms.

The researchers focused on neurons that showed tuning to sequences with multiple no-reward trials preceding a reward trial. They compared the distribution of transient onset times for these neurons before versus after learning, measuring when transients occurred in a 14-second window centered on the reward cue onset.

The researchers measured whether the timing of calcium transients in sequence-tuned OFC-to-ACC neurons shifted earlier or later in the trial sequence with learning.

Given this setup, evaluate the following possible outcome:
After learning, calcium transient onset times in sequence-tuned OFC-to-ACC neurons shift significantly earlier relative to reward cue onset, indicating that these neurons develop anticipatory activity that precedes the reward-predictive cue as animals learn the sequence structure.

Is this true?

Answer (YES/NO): YES